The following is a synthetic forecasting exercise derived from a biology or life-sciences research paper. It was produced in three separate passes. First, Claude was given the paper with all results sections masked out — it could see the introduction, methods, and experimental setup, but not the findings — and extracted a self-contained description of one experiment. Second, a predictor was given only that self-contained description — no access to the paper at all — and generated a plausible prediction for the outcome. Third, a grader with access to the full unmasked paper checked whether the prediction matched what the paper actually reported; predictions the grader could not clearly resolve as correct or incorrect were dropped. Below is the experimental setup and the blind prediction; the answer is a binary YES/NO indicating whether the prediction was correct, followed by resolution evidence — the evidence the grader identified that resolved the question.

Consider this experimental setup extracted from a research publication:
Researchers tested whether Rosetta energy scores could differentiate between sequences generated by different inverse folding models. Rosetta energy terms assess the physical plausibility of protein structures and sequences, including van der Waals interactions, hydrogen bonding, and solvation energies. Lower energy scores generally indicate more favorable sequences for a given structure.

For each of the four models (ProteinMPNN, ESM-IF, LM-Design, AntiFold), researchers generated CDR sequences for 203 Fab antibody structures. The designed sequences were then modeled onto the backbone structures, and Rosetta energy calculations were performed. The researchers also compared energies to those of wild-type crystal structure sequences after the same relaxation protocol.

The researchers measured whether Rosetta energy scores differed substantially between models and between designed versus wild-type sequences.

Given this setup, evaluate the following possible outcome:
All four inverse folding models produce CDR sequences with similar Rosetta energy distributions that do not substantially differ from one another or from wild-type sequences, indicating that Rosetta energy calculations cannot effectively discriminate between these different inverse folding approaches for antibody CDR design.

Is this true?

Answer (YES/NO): YES